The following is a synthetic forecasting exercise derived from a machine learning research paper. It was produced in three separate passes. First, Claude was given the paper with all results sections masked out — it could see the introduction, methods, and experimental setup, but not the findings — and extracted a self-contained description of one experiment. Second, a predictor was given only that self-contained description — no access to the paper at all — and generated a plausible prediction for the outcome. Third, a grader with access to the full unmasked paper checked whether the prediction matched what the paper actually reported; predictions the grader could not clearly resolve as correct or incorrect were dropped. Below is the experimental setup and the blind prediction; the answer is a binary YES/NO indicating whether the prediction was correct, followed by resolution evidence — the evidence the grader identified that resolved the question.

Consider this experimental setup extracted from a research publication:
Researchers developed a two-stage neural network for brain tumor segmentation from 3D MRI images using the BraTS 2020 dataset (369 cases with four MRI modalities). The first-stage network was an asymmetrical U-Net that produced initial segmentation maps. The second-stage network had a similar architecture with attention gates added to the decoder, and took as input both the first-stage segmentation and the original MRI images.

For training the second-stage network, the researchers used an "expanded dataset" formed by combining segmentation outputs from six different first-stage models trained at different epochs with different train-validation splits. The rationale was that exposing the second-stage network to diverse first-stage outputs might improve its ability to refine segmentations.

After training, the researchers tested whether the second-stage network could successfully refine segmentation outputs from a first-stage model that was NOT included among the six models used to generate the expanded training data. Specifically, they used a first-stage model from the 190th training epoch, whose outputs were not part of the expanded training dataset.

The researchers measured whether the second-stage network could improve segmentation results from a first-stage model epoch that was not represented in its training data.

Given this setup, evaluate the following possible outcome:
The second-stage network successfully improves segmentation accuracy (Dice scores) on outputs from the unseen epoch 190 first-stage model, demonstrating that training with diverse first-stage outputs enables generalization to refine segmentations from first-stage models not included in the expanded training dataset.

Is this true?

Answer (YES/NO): YES